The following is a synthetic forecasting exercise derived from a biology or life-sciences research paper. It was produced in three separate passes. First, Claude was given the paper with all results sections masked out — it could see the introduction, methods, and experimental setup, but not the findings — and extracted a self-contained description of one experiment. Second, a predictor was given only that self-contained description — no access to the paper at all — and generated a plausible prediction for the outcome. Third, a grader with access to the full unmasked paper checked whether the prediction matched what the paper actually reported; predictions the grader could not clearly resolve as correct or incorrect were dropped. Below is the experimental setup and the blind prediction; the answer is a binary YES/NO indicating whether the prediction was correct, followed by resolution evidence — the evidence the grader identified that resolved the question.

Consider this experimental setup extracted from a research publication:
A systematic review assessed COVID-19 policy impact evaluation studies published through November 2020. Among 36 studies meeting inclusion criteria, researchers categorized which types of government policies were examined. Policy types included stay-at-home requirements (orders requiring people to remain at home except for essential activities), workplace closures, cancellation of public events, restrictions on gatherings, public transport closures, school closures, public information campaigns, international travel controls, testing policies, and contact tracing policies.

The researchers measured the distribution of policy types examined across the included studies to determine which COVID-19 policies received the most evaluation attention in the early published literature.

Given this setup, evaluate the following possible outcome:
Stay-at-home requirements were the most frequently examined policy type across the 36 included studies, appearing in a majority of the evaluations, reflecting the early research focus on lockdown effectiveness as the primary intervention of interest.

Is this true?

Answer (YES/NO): YES